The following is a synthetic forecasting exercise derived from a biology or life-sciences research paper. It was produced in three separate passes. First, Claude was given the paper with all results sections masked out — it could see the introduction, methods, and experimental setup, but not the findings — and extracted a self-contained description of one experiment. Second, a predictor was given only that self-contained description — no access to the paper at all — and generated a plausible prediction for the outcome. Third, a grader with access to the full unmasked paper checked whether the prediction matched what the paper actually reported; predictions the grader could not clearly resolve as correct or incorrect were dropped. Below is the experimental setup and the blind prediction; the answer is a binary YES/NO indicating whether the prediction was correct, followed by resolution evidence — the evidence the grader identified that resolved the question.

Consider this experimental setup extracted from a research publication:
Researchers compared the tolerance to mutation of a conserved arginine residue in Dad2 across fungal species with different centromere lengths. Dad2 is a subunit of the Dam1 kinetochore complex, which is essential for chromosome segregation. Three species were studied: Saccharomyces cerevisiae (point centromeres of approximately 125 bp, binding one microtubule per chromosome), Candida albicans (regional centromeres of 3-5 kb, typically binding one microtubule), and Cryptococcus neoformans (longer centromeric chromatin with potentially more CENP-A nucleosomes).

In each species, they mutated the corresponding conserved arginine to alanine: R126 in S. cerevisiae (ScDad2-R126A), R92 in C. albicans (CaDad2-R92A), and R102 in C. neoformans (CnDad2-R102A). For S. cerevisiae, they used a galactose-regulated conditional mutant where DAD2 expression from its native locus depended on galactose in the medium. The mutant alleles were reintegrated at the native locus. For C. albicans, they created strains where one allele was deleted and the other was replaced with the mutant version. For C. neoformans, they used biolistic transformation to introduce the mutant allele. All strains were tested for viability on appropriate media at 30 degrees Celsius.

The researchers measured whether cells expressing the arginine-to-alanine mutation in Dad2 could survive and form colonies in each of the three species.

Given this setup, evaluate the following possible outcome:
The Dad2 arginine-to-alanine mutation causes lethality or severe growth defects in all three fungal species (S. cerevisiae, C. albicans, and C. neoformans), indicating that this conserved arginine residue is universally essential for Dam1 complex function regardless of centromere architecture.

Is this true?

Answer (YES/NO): NO